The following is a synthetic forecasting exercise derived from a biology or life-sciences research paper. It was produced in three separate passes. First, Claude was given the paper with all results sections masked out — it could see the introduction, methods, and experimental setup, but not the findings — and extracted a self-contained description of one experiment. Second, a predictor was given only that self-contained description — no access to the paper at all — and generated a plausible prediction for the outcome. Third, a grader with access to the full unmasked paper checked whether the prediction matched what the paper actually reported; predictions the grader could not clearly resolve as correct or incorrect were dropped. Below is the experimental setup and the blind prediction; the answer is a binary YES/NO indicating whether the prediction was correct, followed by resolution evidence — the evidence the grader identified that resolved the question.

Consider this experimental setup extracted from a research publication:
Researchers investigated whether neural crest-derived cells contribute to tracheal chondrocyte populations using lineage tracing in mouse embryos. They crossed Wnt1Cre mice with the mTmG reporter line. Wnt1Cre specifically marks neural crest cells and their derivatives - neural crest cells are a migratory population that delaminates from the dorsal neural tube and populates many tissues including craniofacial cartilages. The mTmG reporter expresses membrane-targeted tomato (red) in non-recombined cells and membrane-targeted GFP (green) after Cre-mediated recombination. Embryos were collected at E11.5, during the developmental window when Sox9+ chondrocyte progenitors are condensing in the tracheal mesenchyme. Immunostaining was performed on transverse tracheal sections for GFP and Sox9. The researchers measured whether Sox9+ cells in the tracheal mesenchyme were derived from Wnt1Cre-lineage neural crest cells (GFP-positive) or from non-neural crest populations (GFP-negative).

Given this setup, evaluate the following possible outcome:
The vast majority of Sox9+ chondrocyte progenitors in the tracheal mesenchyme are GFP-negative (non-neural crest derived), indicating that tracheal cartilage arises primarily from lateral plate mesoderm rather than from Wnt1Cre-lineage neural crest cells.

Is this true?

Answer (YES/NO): YES